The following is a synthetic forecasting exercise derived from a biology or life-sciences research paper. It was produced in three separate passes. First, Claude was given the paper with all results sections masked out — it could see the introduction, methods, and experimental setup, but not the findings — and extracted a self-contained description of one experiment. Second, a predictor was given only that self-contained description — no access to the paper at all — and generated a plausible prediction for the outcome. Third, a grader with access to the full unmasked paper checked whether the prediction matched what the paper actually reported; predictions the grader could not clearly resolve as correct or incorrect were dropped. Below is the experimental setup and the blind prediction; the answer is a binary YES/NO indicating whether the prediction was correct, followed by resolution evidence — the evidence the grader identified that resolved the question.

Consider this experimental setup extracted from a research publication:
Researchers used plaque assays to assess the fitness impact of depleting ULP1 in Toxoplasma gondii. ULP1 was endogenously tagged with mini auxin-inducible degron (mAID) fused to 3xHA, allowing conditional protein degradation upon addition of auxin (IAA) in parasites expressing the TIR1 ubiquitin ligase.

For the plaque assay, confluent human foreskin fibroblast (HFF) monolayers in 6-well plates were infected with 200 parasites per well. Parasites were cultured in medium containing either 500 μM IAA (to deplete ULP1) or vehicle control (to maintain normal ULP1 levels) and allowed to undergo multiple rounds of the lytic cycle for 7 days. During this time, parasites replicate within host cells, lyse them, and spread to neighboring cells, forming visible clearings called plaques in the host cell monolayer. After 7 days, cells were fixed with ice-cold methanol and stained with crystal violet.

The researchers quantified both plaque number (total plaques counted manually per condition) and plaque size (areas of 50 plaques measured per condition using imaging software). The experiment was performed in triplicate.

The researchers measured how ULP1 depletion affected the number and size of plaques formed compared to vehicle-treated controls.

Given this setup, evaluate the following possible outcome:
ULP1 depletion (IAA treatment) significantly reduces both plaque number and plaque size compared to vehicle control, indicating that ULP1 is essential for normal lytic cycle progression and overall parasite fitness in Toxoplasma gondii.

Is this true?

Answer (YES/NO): NO